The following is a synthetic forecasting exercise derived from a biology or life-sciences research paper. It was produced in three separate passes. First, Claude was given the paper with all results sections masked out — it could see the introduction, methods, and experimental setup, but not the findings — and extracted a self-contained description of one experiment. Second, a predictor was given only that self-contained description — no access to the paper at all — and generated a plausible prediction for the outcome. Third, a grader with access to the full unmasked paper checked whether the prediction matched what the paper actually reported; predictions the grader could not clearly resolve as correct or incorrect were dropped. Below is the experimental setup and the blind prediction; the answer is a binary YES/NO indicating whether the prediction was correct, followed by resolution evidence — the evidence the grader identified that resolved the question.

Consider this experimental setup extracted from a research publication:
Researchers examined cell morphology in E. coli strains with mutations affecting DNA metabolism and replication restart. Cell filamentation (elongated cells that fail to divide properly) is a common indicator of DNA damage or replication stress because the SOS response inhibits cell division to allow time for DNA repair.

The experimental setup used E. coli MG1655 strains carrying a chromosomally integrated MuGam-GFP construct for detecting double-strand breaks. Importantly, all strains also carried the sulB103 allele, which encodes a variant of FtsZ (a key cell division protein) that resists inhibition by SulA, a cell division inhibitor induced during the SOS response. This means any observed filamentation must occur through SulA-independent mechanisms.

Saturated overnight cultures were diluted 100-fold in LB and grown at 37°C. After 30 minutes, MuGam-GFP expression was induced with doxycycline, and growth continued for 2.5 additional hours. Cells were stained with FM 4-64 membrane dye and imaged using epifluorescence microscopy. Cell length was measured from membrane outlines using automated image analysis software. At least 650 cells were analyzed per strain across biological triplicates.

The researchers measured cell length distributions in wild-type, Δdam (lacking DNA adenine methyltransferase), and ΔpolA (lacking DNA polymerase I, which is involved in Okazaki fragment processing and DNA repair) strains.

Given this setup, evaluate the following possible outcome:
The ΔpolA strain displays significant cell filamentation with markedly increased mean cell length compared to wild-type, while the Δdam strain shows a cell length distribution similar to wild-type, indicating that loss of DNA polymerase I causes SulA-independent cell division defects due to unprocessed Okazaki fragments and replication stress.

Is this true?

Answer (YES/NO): NO